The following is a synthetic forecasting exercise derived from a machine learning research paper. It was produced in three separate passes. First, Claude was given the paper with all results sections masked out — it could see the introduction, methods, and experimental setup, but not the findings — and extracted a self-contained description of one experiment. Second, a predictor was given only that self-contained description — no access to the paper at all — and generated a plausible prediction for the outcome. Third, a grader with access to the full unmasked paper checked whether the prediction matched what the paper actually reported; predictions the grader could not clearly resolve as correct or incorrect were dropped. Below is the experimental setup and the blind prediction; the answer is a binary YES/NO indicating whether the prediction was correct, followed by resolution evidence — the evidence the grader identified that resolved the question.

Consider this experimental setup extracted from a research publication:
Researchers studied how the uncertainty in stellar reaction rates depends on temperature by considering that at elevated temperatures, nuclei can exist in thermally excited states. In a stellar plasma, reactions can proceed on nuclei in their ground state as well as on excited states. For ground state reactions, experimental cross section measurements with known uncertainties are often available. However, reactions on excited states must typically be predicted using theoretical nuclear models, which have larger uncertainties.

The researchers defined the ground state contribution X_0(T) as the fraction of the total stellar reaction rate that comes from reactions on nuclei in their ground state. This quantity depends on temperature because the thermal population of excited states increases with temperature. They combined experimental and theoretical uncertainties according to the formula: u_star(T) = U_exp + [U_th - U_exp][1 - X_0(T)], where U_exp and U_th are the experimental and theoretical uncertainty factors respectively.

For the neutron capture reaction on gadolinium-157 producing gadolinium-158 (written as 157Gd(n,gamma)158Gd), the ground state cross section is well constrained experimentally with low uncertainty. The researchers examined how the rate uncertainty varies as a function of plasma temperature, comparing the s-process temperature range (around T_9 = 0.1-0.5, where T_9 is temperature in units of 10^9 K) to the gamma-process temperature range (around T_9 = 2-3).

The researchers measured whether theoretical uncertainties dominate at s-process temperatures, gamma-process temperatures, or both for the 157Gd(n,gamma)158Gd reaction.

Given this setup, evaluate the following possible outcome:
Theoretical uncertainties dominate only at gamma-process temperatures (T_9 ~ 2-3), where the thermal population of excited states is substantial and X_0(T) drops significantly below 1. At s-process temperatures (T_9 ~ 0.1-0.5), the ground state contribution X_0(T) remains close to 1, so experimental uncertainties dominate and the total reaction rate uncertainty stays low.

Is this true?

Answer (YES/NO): NO